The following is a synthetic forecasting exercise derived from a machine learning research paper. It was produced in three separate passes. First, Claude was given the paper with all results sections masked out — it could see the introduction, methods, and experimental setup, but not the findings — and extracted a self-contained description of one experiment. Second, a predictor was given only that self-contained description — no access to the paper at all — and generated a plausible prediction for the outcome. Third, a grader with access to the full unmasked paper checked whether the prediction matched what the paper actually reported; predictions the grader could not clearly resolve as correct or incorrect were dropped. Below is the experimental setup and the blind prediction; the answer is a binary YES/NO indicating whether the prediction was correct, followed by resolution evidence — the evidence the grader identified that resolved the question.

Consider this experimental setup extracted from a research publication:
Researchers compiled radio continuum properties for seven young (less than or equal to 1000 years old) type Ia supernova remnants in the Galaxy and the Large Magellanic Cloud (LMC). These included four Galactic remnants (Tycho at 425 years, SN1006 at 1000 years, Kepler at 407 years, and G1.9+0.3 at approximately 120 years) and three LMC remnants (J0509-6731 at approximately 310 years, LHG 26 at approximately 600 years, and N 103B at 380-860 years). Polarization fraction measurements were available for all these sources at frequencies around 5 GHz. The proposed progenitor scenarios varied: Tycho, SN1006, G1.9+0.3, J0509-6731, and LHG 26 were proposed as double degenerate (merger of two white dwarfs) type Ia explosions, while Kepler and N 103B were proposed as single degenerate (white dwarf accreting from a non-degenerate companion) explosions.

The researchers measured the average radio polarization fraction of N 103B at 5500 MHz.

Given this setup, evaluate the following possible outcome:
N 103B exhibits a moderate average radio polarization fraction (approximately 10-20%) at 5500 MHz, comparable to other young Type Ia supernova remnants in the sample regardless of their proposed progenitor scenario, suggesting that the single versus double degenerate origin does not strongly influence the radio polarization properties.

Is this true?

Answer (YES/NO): NO